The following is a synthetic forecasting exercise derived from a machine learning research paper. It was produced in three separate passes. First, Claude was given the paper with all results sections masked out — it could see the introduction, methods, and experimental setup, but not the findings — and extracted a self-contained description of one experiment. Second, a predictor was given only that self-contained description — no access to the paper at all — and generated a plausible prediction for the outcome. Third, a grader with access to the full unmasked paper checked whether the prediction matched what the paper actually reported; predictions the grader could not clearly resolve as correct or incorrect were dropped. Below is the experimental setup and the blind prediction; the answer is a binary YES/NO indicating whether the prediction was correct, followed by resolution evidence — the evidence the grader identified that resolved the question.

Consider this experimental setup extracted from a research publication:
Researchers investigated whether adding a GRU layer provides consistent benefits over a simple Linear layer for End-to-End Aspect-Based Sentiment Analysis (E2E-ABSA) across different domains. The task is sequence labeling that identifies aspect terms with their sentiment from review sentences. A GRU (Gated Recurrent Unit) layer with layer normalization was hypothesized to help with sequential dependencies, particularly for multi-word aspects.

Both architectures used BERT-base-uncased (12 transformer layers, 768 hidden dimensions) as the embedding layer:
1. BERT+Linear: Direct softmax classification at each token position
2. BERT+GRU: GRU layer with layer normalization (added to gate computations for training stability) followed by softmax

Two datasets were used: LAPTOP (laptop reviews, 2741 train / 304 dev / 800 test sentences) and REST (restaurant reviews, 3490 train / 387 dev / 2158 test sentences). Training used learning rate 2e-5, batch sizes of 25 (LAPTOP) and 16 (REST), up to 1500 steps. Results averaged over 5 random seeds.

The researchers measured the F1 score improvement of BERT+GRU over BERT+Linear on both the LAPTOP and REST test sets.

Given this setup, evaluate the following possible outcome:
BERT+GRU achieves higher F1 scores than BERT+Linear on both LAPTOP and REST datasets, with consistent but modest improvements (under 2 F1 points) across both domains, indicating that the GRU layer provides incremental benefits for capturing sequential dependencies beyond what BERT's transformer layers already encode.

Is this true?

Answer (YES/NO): NO